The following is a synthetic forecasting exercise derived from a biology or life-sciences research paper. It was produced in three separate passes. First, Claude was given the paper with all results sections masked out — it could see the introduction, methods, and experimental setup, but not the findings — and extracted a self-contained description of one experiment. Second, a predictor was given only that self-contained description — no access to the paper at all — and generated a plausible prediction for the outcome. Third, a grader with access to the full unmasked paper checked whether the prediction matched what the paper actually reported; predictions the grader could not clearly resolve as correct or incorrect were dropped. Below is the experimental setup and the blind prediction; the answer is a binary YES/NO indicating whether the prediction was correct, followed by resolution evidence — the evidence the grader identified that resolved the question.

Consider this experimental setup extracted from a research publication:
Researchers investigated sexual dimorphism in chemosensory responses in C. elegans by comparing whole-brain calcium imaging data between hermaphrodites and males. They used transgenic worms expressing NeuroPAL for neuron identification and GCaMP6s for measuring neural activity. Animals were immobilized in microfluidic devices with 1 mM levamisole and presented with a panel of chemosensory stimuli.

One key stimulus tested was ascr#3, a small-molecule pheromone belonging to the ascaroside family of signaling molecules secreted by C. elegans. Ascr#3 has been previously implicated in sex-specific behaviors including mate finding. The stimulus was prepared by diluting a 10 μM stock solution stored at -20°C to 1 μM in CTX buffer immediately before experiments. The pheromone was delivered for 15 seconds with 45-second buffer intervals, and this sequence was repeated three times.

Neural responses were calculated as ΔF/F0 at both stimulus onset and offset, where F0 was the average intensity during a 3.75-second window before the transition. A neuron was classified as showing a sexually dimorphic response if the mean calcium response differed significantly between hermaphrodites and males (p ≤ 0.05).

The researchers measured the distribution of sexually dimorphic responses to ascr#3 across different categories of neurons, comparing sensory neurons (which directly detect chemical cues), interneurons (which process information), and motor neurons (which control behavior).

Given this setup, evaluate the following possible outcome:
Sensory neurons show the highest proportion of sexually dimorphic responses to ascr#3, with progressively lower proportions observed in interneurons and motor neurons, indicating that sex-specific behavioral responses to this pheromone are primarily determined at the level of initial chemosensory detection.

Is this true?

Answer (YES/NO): YES